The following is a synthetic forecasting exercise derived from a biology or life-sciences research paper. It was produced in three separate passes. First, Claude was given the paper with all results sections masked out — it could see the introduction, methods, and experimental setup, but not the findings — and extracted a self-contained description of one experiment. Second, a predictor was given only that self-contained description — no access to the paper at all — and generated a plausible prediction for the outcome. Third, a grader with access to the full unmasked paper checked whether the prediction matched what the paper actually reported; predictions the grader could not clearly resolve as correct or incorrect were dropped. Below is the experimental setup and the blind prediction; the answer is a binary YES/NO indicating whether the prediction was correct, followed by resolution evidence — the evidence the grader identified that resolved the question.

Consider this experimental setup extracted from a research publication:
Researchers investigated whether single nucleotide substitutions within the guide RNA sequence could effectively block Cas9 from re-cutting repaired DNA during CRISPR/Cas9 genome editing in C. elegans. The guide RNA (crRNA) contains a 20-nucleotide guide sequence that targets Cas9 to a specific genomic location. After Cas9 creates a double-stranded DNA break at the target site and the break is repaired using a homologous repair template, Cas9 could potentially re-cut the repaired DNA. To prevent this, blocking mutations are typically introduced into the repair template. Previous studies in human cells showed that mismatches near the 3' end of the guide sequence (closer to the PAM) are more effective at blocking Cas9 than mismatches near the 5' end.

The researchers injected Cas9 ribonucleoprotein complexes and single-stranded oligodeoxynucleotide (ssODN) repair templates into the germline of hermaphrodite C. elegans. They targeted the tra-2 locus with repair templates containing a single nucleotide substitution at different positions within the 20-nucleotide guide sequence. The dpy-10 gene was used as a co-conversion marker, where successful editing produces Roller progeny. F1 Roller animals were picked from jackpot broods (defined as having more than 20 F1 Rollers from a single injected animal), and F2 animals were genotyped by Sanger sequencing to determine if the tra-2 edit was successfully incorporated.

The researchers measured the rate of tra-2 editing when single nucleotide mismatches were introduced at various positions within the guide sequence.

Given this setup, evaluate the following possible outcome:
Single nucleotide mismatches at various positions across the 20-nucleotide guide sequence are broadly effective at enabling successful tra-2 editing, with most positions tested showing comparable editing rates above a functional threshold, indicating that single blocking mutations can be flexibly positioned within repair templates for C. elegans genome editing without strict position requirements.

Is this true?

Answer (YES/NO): NO